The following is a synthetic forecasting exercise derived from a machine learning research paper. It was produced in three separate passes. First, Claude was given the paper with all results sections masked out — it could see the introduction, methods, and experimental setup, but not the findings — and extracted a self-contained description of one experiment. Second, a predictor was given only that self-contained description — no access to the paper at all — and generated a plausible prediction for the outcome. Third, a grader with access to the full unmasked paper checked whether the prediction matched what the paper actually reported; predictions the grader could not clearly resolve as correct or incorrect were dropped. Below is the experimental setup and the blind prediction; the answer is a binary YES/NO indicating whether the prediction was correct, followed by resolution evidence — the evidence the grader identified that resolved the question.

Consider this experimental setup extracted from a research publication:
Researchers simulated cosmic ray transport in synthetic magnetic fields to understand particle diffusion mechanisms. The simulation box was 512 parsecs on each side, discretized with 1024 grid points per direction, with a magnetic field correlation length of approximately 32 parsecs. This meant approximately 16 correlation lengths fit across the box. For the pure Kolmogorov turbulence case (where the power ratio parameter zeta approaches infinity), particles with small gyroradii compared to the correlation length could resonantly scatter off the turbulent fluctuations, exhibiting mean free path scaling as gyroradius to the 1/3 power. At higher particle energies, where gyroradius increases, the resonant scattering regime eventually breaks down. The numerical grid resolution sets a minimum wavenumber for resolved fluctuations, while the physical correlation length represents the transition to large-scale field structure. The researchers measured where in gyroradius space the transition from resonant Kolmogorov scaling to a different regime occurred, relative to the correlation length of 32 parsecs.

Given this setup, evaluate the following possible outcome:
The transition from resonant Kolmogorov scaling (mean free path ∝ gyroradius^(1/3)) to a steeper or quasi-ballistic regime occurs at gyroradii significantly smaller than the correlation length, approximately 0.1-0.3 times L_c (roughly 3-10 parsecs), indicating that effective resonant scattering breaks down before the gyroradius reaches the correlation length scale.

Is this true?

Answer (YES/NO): NO